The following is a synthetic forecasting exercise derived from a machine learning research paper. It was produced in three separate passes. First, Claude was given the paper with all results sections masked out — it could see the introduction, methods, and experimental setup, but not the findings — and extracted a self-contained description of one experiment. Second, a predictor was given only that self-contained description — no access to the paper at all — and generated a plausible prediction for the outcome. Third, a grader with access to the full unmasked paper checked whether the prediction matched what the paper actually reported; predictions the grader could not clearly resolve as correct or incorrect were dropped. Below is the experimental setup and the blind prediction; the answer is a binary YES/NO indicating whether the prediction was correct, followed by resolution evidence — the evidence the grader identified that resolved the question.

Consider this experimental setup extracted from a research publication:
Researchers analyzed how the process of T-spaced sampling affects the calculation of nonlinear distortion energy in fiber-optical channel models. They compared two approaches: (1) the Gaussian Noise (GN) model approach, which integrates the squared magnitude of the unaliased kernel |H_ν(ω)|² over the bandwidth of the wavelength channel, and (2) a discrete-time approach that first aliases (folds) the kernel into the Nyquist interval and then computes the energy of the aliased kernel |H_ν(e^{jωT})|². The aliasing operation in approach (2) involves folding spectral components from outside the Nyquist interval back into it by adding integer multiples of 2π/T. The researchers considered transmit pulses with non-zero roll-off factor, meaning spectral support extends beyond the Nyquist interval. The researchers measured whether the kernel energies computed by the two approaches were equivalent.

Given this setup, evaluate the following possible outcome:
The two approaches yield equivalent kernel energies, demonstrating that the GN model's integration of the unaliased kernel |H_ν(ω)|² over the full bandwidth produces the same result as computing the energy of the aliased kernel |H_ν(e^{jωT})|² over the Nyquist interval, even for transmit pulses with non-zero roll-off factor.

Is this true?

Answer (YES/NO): NO